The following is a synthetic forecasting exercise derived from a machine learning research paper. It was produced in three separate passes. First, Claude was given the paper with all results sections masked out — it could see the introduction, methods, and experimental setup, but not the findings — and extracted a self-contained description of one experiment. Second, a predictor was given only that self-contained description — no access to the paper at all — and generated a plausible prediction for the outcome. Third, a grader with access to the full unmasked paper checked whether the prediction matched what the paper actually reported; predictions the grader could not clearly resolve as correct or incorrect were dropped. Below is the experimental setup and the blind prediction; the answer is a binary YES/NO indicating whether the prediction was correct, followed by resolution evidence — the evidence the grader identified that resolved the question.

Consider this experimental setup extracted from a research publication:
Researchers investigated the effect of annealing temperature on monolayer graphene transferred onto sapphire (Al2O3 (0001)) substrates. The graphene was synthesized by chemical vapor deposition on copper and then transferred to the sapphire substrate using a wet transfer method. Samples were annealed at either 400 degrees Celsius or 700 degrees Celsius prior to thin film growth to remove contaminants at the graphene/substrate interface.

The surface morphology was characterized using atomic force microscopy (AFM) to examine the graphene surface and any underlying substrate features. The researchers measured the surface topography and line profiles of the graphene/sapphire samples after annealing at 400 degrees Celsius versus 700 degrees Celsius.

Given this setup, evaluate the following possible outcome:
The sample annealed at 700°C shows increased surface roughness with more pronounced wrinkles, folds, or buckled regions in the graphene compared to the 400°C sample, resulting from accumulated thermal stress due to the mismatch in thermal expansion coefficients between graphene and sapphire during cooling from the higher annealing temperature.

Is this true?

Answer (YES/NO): NO